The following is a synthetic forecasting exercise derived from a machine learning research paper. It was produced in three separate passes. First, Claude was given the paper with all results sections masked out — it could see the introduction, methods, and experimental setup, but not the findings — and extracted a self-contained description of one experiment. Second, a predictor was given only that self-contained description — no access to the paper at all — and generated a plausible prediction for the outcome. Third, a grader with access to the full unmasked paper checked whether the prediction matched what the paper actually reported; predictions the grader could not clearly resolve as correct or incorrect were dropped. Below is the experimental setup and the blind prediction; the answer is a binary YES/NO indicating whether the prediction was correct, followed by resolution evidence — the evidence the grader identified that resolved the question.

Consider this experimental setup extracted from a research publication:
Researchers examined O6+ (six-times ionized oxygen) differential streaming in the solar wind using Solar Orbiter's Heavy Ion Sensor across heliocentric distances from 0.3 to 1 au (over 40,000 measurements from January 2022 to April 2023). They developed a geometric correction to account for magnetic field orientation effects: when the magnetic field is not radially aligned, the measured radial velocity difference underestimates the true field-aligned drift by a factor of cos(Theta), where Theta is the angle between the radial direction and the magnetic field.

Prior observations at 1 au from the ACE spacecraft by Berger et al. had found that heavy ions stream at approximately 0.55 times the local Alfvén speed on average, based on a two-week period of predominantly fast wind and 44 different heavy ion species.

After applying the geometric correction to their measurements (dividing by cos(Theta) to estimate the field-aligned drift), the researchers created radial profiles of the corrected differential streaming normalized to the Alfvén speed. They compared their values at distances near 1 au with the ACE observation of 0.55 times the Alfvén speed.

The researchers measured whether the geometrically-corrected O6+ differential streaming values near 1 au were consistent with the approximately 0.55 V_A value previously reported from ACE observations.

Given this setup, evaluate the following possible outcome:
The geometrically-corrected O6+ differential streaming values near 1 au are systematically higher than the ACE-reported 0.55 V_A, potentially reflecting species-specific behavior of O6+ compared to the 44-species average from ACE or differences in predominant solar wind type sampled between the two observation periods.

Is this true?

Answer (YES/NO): NO